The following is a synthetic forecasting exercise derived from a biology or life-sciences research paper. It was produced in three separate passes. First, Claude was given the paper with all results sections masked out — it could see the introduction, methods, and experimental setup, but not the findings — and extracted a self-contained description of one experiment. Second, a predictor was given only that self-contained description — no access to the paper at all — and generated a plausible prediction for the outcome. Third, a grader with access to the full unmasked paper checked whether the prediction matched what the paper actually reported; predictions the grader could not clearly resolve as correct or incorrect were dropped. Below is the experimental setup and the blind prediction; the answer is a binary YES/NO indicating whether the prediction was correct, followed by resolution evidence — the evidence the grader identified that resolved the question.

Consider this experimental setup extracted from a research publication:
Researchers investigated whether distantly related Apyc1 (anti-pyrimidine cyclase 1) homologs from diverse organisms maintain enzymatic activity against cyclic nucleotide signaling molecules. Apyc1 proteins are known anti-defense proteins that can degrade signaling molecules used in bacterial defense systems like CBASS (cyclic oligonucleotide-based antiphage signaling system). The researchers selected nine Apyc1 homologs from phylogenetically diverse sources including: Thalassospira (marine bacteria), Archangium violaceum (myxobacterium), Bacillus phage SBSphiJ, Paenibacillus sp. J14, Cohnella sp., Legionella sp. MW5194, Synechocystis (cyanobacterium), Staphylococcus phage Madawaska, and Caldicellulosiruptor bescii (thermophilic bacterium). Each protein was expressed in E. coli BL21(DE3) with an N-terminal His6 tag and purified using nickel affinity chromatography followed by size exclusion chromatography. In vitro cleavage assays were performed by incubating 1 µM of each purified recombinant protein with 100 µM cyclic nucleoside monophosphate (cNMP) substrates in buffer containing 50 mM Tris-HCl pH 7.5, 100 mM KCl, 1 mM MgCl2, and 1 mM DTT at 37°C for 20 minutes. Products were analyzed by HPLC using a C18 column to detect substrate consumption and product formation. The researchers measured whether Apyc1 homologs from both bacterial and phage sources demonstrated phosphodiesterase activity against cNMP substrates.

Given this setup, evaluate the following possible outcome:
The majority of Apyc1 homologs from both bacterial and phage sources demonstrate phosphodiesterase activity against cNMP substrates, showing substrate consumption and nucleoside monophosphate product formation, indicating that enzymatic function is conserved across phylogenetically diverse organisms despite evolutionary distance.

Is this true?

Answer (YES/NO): YES